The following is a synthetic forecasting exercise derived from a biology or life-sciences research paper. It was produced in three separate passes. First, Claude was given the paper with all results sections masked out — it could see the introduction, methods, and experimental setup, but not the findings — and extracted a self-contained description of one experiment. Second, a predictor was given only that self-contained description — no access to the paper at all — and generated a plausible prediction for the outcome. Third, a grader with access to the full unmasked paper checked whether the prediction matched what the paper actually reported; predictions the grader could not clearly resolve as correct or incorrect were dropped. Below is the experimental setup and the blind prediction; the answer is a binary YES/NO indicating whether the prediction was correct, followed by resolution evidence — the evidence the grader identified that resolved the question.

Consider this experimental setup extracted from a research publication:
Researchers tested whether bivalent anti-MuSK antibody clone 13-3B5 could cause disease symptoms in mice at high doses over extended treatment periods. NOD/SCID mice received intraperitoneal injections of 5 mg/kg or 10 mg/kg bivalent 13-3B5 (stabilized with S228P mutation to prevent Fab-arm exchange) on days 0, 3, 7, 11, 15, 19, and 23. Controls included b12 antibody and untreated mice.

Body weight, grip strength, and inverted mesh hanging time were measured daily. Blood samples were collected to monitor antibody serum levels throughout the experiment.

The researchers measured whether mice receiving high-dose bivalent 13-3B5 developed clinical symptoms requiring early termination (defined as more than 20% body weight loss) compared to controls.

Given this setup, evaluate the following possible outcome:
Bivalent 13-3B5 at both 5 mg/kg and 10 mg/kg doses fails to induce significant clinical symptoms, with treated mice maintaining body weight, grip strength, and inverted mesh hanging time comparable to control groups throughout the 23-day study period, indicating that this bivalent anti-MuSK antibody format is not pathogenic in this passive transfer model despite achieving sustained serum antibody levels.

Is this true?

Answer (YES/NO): NO